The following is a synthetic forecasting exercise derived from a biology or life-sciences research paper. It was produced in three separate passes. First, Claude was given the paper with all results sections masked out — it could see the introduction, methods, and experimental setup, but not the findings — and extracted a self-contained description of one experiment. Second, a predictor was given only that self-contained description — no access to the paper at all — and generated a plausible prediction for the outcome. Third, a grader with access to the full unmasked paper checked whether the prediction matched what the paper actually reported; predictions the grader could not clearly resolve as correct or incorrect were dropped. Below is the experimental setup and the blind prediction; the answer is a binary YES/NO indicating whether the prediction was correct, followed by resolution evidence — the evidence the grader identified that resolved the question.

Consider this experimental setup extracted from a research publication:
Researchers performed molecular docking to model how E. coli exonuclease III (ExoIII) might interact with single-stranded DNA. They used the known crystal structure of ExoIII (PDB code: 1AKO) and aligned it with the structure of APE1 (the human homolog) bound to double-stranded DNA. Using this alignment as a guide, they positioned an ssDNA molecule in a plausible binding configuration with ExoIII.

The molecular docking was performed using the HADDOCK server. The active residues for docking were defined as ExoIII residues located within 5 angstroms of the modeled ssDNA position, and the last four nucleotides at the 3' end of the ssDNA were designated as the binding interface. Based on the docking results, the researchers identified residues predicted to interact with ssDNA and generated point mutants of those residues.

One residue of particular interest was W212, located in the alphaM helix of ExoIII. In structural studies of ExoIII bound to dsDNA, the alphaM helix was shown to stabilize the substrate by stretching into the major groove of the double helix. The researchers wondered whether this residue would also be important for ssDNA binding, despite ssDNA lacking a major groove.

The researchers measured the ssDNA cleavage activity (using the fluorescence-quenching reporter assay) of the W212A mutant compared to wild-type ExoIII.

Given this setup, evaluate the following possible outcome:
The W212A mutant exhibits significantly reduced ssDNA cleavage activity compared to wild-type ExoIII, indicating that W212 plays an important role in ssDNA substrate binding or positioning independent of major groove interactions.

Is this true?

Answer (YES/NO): YES